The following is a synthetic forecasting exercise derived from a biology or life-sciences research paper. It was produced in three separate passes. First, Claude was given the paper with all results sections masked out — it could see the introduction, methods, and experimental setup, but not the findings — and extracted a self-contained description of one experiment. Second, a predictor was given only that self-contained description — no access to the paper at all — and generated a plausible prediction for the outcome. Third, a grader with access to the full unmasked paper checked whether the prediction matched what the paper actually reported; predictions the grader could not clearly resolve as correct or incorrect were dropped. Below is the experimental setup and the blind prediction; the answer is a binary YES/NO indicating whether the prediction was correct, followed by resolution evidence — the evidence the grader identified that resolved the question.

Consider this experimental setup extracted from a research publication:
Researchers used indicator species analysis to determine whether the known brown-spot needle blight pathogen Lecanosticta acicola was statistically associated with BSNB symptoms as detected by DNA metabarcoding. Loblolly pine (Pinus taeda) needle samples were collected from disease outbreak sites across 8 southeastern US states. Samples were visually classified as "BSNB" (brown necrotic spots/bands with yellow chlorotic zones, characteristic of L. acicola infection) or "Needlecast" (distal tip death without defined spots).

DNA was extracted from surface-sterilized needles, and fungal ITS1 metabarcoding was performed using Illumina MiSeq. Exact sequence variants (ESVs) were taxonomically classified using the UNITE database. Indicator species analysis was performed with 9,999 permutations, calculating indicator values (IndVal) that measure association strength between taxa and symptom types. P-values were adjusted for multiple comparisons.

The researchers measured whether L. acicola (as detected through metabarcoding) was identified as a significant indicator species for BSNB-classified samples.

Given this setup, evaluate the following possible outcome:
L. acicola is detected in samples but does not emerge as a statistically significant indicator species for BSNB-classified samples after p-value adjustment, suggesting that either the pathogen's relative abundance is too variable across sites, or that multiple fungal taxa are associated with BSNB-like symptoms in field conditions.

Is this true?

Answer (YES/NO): NO